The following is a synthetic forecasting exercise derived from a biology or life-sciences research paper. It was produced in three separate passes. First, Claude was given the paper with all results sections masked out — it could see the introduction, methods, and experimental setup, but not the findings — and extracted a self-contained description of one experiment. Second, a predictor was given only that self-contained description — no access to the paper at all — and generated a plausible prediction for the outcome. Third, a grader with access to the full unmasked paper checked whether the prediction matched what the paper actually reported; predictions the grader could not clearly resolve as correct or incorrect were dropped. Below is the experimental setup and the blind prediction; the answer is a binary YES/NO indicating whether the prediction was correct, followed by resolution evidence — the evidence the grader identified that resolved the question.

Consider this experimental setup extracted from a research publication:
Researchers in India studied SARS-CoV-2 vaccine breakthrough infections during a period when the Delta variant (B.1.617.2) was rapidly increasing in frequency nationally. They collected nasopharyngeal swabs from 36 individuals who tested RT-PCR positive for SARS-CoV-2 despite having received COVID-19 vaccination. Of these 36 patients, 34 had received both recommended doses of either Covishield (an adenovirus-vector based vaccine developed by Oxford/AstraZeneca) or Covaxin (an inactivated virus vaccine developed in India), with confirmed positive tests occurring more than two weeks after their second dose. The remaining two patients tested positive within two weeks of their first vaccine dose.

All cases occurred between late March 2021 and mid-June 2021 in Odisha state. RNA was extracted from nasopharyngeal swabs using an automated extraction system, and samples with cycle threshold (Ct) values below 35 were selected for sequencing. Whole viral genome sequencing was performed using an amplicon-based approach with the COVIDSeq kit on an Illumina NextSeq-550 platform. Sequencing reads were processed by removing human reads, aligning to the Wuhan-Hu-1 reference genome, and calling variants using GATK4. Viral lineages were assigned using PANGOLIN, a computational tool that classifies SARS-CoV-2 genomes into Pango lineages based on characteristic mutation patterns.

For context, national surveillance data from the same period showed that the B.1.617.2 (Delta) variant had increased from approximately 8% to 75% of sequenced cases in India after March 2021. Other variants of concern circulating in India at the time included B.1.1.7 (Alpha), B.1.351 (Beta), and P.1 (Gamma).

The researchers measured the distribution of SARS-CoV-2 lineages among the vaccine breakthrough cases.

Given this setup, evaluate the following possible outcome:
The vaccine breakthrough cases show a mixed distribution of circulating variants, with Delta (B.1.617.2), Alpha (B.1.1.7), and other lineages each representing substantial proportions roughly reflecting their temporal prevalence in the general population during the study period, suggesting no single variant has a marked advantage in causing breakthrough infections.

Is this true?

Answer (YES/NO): NO